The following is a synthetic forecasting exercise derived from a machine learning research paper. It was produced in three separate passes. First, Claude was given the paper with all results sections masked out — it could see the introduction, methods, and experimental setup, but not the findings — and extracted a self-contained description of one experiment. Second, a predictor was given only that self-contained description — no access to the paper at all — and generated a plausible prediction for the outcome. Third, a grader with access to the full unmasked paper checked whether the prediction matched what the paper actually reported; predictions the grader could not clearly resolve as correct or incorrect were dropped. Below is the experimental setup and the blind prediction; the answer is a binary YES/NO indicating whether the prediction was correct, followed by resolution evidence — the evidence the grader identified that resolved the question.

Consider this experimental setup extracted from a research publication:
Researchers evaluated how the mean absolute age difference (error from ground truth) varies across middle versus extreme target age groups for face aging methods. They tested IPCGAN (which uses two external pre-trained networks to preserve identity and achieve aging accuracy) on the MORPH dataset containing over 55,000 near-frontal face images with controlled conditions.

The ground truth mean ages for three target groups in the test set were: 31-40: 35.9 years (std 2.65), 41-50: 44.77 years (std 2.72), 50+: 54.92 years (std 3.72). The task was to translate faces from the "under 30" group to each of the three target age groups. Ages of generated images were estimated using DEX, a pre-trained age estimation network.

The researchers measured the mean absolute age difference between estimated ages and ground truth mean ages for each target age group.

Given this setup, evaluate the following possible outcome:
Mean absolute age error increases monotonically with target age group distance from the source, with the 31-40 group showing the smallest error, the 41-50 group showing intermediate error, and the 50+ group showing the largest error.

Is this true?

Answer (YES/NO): NO